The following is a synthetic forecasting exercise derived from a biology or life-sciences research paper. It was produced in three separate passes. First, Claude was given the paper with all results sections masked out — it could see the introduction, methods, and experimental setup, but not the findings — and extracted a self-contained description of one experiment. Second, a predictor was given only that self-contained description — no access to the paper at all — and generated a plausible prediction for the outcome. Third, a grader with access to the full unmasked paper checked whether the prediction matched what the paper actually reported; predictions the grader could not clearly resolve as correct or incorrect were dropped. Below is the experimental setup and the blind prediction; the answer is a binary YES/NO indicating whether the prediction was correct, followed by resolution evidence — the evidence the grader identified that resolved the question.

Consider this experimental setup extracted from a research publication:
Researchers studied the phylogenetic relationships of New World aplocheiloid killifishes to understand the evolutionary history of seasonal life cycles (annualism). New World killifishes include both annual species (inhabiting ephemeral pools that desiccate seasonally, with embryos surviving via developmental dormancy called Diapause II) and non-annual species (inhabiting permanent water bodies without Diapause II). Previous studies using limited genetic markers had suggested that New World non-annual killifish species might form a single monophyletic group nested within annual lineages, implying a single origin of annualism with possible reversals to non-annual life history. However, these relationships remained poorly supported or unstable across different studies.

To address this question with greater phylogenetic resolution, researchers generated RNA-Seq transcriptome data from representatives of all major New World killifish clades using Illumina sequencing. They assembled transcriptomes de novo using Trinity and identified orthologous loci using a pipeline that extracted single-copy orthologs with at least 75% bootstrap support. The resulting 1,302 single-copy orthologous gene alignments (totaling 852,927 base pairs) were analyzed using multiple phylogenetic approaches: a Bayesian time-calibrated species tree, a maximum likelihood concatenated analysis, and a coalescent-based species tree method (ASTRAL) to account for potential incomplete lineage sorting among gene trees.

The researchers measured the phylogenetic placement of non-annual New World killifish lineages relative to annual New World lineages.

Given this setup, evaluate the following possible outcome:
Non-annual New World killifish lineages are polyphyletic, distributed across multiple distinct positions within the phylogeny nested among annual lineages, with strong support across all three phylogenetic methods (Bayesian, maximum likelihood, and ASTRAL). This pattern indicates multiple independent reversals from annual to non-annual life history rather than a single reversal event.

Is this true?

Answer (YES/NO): NO